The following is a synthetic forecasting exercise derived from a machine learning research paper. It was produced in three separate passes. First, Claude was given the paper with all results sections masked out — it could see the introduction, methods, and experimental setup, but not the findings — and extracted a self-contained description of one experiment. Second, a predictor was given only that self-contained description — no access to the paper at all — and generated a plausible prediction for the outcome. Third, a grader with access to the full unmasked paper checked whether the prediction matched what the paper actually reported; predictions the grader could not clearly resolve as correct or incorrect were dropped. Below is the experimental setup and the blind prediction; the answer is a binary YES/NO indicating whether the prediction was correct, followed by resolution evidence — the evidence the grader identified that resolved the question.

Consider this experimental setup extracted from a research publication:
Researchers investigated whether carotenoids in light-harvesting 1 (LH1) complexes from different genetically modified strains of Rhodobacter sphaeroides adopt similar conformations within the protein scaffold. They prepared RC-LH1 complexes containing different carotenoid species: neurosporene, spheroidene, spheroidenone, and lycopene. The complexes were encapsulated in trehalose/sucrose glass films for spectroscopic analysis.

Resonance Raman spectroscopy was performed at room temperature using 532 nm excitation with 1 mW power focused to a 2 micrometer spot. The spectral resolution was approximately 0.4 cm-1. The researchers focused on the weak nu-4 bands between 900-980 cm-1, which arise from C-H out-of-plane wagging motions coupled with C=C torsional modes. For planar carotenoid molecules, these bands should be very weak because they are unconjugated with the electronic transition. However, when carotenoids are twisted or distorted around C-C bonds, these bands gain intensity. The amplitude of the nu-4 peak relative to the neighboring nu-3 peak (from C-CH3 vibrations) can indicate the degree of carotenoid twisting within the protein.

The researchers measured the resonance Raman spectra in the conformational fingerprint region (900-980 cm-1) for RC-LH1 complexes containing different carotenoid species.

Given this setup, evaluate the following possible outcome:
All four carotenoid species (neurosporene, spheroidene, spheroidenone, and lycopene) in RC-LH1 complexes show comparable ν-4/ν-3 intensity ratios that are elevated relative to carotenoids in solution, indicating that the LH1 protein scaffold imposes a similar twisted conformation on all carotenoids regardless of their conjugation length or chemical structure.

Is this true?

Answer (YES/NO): NO